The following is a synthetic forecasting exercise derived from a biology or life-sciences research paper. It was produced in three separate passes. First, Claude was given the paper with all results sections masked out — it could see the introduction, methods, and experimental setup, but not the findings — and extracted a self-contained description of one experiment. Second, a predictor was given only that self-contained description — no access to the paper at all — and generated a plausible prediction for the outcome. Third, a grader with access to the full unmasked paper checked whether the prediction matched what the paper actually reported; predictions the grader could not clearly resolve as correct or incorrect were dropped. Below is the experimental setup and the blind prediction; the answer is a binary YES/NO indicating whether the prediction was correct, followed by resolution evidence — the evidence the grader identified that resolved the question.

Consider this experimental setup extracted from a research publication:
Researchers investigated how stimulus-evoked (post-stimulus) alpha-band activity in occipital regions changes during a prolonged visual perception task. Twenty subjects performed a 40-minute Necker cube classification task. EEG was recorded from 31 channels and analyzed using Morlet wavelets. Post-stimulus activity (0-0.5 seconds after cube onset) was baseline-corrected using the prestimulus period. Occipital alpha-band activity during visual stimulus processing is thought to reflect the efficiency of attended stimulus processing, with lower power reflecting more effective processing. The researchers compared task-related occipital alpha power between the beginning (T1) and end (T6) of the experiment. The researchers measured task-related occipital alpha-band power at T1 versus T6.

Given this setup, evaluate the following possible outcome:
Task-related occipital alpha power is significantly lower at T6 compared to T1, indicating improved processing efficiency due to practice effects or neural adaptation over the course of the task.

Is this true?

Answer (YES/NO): YES